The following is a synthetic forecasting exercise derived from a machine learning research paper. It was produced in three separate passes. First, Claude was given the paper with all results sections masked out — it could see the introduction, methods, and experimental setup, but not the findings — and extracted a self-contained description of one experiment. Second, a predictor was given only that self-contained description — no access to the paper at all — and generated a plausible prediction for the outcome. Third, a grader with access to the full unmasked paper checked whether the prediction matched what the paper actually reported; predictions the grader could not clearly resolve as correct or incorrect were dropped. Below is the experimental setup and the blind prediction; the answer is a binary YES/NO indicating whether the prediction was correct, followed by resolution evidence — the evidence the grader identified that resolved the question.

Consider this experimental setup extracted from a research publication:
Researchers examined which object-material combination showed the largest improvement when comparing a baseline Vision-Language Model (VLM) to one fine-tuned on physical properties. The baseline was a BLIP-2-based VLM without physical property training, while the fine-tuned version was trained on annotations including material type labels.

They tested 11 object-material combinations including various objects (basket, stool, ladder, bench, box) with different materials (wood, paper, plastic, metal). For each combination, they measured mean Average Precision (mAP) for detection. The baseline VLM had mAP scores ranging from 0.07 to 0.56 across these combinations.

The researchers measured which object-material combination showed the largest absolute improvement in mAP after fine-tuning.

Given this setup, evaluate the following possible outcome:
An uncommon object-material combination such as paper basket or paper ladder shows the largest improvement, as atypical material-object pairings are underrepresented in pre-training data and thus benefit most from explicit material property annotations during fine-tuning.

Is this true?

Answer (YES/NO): NO